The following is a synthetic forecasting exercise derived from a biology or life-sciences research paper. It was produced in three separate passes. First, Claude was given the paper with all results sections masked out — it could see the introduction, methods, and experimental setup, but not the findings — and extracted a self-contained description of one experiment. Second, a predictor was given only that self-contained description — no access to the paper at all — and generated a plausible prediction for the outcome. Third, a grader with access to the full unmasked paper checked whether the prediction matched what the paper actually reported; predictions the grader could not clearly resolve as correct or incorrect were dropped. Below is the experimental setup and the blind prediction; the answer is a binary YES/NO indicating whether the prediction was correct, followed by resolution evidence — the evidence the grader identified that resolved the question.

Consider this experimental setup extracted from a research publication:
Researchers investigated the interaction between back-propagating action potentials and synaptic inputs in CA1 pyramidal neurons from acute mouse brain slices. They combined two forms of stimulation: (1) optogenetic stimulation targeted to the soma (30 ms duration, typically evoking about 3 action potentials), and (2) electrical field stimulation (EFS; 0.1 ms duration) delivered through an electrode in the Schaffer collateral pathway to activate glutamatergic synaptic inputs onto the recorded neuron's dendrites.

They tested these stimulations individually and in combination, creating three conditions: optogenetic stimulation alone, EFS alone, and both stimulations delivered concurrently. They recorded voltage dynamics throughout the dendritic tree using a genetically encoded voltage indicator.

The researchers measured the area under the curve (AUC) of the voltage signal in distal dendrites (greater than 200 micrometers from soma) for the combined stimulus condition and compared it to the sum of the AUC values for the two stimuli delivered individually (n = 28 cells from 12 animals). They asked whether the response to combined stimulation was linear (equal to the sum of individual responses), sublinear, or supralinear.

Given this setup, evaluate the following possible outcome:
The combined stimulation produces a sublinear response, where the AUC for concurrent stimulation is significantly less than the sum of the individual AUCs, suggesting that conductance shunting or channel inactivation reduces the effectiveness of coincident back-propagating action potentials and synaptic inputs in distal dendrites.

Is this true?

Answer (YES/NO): NO